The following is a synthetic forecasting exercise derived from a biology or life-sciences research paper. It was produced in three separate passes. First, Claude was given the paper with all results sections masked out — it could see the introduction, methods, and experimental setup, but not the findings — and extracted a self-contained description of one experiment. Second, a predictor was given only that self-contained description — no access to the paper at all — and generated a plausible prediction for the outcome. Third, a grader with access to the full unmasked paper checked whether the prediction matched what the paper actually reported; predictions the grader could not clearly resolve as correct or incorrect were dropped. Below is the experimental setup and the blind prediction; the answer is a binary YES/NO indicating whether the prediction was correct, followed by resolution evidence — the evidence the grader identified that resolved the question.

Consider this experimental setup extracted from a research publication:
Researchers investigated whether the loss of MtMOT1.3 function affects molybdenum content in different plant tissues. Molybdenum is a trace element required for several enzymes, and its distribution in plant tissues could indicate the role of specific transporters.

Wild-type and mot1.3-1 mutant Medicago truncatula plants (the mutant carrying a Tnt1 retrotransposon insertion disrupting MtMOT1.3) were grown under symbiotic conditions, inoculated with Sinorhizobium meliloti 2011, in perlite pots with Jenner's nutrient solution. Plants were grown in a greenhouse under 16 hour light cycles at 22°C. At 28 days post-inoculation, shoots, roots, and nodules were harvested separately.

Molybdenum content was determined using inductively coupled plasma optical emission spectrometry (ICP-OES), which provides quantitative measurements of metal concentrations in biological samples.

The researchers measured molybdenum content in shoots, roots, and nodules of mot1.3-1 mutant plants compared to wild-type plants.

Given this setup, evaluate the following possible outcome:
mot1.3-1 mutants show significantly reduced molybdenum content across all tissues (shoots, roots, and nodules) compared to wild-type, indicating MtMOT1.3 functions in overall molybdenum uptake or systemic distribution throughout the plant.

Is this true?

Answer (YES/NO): NO